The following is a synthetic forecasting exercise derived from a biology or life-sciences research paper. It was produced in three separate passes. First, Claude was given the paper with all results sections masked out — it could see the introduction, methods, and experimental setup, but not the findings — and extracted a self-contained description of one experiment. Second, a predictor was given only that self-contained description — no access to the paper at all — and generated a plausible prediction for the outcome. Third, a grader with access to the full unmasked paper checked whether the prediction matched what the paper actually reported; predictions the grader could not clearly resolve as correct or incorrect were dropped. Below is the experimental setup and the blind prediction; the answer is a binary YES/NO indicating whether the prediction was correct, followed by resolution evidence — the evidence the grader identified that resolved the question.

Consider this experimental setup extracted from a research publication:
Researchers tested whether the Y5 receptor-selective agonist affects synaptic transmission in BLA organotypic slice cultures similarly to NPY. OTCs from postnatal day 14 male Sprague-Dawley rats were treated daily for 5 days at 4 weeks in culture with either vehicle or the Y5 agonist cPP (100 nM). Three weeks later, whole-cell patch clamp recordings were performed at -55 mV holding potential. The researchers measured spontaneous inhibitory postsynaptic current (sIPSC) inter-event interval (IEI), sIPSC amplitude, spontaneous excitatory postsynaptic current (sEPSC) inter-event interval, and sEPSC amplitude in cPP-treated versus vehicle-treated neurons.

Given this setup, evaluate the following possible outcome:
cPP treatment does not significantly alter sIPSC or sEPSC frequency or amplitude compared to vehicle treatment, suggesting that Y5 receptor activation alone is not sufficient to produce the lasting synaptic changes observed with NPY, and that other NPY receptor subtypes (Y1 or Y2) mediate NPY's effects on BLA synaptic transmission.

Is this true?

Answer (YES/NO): NO